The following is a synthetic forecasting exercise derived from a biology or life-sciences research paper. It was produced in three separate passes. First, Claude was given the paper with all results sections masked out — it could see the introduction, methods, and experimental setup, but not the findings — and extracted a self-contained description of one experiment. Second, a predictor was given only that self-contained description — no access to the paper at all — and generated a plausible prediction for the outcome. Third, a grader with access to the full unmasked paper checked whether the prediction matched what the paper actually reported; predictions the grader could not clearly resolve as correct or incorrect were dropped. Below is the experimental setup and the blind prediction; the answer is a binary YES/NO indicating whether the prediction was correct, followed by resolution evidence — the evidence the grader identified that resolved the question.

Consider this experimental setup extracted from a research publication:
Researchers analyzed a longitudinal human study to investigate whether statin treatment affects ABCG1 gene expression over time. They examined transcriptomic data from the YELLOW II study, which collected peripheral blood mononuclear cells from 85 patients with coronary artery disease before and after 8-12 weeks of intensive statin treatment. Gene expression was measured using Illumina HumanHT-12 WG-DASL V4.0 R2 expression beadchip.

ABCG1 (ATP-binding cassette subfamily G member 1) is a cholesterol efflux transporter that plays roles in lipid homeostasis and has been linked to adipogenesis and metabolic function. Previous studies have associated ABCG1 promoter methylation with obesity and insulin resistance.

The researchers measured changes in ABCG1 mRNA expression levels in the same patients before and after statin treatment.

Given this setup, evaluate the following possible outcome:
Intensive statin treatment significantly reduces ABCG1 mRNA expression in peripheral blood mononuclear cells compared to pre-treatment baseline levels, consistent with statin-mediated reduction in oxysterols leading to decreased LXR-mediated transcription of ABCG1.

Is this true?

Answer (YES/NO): YES